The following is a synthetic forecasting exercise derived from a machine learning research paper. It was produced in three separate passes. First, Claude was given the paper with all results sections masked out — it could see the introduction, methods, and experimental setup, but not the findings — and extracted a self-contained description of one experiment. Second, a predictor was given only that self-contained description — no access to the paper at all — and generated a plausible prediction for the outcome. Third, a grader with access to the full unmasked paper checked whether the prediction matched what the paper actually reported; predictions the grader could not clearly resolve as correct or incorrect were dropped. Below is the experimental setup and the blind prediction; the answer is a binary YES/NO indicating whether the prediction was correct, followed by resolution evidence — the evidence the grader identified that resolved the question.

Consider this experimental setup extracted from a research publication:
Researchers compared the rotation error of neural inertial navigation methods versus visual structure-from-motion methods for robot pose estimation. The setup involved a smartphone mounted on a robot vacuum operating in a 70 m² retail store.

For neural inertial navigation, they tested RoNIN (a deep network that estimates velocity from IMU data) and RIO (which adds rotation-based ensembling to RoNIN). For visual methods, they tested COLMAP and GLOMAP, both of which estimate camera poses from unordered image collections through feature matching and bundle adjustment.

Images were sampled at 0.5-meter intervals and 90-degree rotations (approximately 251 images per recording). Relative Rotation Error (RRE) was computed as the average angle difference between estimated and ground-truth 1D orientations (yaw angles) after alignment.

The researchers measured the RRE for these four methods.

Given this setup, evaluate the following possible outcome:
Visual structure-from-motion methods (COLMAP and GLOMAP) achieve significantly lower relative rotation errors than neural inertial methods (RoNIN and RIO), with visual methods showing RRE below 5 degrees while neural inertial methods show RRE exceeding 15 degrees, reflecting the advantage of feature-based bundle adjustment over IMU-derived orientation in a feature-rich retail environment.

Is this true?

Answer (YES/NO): NO